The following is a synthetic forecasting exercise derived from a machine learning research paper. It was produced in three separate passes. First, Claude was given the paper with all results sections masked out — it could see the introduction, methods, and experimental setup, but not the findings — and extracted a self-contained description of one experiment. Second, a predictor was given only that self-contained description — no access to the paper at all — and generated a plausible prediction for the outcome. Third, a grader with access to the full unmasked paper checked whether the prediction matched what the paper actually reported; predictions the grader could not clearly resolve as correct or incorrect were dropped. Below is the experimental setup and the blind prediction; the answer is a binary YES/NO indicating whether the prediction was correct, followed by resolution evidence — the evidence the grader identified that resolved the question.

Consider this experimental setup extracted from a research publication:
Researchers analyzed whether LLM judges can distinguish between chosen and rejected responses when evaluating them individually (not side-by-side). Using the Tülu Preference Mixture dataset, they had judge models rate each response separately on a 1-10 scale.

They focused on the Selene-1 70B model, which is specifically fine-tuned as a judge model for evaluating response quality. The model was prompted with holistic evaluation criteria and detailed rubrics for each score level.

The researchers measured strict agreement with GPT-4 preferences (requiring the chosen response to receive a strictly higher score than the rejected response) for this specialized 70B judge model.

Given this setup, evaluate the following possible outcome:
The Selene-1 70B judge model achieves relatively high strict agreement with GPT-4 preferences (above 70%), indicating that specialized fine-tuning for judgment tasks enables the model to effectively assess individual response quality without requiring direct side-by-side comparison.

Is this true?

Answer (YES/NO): NO